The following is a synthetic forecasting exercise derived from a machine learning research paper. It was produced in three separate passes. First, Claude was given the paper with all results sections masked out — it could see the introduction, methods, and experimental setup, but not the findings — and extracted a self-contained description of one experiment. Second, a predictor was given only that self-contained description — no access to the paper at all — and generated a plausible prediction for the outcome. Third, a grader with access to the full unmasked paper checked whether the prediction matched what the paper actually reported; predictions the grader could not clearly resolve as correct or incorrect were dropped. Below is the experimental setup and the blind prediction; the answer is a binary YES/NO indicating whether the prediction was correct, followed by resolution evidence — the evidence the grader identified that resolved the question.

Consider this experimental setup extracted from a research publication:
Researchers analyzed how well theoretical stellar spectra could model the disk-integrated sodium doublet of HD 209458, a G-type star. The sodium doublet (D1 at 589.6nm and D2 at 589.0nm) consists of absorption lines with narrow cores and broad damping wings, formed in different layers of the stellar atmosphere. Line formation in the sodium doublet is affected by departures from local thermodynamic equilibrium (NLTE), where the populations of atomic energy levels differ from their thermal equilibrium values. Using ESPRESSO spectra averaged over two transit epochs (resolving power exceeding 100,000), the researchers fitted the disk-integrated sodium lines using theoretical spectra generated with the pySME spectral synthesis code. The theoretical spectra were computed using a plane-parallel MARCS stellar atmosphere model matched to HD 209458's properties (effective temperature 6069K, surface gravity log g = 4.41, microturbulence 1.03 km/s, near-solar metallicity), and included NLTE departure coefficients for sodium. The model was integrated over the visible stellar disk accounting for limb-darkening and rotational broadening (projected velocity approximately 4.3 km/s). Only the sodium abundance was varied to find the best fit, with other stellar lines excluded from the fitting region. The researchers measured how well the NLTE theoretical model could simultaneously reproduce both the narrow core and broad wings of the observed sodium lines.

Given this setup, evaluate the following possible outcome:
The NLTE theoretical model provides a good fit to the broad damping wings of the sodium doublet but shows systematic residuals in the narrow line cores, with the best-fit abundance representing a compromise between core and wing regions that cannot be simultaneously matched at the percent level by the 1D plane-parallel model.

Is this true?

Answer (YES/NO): YES